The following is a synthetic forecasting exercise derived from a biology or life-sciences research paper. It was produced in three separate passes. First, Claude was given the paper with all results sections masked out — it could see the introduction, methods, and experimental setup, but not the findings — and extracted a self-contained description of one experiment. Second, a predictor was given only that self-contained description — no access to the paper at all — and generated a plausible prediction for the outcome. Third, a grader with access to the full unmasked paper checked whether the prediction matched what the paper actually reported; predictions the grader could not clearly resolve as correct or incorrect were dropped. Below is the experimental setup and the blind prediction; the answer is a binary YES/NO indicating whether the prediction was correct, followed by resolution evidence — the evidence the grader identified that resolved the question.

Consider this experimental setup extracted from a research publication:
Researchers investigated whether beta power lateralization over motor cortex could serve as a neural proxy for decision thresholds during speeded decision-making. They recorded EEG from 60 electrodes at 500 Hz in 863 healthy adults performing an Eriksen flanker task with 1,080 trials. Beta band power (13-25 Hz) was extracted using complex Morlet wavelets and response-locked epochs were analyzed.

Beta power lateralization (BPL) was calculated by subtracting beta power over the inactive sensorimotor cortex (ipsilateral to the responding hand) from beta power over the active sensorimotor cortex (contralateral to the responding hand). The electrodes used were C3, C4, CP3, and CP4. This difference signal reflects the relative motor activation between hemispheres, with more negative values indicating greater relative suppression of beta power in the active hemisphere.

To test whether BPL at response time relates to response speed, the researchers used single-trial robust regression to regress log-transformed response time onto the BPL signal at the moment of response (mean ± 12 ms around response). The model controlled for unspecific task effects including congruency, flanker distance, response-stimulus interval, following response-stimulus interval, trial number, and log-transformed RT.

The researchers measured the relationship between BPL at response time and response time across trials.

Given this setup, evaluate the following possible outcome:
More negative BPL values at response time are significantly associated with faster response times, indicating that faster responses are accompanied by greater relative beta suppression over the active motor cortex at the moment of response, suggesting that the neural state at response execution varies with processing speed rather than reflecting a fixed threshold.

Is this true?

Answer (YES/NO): YES